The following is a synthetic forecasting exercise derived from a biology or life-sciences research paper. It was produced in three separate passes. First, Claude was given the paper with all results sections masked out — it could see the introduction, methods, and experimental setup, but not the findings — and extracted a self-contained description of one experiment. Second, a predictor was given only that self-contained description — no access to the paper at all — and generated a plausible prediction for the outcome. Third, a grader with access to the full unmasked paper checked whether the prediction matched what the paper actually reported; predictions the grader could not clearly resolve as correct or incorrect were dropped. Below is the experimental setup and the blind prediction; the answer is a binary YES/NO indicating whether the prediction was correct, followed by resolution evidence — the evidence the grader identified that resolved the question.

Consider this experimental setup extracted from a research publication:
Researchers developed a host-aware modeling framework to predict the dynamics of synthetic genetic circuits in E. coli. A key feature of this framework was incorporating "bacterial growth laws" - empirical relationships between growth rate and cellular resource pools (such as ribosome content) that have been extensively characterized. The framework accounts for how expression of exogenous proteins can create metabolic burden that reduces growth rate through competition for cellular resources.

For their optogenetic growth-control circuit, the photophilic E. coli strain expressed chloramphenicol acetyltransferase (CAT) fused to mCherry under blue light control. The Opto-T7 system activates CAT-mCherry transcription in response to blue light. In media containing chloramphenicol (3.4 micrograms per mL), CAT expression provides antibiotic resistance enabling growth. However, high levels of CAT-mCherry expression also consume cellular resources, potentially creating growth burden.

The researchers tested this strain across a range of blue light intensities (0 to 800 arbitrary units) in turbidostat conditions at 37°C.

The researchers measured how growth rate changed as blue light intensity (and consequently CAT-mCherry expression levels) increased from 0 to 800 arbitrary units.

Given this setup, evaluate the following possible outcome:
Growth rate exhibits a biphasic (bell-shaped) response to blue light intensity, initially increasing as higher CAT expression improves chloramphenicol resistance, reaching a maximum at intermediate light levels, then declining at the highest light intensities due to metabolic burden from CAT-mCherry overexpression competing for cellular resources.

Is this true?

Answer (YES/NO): NO